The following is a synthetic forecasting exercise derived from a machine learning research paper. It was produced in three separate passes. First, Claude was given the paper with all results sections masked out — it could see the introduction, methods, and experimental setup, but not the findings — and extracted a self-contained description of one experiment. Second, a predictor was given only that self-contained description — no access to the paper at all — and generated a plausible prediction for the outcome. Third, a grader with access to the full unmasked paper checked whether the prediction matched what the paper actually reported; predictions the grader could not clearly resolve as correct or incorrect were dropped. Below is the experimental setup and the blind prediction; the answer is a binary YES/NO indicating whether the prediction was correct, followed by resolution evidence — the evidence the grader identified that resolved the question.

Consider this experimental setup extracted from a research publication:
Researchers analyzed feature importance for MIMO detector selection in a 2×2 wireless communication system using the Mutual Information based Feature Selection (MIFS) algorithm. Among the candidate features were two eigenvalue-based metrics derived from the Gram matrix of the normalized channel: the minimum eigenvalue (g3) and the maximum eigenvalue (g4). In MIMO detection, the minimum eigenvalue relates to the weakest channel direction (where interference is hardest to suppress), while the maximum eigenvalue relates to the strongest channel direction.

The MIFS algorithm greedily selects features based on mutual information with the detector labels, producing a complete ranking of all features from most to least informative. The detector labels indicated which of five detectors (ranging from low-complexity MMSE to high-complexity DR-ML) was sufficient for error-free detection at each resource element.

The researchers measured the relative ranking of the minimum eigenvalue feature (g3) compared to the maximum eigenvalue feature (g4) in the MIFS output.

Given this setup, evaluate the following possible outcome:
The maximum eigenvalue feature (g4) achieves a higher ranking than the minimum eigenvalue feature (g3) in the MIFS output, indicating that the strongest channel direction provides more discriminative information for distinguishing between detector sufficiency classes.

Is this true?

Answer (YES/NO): NO